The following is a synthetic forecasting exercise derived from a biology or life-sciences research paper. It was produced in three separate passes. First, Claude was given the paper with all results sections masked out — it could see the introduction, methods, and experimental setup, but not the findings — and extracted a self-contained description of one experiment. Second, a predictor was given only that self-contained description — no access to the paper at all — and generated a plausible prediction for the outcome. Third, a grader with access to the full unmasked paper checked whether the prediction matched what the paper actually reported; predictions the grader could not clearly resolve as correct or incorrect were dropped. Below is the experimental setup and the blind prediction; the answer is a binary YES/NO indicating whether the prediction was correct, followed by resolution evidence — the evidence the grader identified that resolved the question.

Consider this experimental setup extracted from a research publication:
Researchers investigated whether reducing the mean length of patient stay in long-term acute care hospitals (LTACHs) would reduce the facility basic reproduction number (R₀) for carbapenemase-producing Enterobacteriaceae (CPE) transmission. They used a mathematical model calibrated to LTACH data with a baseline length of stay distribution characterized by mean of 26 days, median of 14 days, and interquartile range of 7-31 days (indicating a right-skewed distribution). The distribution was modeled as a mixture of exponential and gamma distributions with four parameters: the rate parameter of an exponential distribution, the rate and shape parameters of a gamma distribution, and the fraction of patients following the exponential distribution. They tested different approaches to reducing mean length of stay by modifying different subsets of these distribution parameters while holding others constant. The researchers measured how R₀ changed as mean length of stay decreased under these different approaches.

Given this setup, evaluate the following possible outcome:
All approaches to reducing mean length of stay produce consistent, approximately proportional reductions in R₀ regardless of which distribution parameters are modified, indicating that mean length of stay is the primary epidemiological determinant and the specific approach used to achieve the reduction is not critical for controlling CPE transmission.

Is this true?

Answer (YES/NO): NO